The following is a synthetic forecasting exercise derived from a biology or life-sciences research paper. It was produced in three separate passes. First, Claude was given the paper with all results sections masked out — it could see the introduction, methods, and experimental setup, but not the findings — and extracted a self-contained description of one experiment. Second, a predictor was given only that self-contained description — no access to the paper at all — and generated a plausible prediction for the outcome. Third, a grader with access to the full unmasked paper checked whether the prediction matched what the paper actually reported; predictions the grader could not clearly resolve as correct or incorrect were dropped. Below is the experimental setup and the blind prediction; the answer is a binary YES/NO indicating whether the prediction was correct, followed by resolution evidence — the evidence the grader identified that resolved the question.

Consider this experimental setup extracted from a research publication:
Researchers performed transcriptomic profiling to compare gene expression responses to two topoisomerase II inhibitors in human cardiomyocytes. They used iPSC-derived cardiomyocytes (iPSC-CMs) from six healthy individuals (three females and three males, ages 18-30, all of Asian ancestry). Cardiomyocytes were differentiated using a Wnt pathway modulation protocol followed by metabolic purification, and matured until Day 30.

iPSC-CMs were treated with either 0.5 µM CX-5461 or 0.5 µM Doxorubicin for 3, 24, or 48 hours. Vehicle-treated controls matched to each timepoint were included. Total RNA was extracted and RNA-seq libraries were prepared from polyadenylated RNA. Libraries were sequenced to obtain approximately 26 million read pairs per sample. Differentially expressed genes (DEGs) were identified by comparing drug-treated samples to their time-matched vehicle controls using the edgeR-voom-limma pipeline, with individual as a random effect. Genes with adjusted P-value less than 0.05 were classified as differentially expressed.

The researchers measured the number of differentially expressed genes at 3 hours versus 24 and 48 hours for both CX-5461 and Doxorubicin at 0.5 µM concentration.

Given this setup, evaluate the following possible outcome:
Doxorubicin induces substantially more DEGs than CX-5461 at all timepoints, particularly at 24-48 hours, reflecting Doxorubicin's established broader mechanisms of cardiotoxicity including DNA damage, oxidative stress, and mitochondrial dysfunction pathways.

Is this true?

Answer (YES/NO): YES